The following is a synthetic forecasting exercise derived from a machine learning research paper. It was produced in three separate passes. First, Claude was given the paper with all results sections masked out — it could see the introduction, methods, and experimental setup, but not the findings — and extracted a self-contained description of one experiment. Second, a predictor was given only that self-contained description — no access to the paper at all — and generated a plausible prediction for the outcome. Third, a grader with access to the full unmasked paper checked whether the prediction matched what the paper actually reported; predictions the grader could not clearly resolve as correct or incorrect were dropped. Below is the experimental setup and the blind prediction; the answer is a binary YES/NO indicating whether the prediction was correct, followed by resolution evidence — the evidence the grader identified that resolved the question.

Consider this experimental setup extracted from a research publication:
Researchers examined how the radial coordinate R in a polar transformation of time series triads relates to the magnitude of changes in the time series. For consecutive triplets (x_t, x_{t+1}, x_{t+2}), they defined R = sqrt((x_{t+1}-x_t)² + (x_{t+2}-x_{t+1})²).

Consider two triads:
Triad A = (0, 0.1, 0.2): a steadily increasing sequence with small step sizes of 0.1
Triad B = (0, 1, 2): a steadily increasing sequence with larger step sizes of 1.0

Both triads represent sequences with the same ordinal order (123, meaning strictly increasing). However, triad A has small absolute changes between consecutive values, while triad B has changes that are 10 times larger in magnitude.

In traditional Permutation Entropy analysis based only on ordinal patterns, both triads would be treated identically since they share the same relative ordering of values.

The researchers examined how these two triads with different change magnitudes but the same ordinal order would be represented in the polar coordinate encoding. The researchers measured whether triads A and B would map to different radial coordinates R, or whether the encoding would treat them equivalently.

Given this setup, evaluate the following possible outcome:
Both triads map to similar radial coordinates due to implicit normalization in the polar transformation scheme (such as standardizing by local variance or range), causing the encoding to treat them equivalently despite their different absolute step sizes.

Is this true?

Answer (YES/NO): NO